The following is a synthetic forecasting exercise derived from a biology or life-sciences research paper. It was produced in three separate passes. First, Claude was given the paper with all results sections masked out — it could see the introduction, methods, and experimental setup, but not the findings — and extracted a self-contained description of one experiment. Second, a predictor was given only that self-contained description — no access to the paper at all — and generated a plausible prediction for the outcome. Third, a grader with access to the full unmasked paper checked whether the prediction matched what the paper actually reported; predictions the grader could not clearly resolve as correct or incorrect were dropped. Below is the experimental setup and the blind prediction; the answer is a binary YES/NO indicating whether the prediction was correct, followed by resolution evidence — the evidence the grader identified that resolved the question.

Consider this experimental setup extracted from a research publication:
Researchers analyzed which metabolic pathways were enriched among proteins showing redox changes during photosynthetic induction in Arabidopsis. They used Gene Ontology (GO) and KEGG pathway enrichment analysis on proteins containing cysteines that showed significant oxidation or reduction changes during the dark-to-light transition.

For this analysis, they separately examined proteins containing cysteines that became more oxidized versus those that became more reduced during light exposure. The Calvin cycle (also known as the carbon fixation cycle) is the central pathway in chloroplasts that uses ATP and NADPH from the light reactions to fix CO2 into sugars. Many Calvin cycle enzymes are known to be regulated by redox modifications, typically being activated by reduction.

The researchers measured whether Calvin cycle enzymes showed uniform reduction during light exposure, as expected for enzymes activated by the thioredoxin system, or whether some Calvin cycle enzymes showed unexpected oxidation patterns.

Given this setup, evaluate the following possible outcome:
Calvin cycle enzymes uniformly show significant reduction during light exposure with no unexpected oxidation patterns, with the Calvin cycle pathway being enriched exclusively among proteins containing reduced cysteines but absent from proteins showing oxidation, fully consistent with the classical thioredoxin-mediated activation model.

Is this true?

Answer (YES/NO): YES